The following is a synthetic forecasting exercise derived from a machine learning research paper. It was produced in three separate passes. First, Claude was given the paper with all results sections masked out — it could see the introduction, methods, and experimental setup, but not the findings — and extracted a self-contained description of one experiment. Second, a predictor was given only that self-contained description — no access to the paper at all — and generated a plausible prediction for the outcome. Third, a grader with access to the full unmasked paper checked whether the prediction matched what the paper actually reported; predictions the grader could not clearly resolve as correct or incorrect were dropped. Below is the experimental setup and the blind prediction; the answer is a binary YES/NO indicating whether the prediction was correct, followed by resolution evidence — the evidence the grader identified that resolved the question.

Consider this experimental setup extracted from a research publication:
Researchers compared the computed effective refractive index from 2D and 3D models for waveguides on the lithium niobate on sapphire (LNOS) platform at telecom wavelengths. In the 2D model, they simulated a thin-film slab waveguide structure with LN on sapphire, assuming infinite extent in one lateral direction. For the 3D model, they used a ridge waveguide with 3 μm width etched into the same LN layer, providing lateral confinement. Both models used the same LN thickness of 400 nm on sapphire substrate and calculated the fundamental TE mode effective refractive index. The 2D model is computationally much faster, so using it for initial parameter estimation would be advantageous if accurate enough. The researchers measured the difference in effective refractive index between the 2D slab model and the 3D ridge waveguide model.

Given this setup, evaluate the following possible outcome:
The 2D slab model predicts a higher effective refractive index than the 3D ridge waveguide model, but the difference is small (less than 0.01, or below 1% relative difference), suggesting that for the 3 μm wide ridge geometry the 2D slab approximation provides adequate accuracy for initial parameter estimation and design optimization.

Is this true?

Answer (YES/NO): YES